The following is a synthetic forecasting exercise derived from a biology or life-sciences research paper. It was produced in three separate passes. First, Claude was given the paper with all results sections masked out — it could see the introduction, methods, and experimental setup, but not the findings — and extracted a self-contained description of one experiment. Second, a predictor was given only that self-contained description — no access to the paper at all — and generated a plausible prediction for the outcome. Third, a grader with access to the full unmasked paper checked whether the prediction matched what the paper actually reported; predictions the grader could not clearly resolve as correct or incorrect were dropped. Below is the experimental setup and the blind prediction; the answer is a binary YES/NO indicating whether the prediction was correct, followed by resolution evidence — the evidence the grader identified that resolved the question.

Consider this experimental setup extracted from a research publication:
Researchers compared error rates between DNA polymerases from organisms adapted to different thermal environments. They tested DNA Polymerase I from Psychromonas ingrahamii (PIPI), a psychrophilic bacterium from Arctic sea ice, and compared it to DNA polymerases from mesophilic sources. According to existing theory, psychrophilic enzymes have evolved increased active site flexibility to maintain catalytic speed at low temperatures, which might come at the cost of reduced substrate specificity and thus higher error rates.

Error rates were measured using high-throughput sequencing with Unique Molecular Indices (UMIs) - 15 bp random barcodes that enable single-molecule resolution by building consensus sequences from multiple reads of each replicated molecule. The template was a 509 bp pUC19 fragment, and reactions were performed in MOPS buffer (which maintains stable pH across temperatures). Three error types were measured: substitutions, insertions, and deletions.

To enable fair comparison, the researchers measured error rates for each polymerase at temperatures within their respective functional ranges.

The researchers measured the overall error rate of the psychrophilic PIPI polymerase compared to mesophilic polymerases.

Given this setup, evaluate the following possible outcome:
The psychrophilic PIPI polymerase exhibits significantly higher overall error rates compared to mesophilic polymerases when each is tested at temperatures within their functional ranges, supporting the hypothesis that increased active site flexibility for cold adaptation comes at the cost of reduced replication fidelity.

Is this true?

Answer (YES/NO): NO